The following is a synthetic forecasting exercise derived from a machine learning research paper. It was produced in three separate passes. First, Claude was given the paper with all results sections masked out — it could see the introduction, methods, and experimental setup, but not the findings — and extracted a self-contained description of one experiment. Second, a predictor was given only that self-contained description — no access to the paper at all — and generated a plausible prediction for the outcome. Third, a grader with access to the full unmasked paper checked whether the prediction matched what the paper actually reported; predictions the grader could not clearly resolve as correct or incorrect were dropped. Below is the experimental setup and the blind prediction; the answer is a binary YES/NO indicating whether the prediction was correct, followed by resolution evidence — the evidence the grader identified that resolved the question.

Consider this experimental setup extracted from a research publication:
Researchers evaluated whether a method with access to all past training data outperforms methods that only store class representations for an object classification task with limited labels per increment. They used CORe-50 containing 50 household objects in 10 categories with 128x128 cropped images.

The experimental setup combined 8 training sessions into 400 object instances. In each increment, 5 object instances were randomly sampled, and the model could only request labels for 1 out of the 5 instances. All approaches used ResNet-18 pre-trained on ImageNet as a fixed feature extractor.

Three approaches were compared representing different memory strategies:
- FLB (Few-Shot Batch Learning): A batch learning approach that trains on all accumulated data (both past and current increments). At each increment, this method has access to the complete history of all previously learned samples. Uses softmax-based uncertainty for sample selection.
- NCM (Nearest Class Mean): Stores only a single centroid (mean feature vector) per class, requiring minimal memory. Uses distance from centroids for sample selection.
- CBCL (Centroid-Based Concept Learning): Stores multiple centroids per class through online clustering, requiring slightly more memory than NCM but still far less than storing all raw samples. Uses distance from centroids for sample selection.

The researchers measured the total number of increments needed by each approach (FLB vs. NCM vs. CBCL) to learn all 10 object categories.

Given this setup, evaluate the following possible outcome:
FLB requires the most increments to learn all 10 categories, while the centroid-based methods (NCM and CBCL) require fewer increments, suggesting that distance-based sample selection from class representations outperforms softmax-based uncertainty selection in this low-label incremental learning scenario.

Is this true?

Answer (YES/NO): YES